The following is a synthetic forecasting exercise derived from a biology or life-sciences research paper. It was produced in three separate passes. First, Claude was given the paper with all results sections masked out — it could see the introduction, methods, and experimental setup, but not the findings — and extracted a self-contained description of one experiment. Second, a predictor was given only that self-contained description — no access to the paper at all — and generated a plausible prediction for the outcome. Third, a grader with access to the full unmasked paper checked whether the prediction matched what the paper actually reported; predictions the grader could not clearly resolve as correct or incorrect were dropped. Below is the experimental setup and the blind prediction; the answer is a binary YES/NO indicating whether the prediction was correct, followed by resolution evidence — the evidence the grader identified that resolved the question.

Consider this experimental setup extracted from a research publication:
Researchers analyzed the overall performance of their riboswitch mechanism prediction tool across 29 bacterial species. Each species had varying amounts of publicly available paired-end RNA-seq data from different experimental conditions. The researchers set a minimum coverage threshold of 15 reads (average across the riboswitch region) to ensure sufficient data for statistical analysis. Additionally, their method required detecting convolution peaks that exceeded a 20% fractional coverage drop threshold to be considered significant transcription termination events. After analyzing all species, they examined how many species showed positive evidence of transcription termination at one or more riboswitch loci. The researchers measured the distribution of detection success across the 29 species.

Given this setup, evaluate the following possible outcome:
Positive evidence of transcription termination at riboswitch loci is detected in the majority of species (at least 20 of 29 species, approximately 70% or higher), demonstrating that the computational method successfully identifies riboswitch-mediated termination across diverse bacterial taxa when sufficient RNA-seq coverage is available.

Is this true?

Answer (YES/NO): YES